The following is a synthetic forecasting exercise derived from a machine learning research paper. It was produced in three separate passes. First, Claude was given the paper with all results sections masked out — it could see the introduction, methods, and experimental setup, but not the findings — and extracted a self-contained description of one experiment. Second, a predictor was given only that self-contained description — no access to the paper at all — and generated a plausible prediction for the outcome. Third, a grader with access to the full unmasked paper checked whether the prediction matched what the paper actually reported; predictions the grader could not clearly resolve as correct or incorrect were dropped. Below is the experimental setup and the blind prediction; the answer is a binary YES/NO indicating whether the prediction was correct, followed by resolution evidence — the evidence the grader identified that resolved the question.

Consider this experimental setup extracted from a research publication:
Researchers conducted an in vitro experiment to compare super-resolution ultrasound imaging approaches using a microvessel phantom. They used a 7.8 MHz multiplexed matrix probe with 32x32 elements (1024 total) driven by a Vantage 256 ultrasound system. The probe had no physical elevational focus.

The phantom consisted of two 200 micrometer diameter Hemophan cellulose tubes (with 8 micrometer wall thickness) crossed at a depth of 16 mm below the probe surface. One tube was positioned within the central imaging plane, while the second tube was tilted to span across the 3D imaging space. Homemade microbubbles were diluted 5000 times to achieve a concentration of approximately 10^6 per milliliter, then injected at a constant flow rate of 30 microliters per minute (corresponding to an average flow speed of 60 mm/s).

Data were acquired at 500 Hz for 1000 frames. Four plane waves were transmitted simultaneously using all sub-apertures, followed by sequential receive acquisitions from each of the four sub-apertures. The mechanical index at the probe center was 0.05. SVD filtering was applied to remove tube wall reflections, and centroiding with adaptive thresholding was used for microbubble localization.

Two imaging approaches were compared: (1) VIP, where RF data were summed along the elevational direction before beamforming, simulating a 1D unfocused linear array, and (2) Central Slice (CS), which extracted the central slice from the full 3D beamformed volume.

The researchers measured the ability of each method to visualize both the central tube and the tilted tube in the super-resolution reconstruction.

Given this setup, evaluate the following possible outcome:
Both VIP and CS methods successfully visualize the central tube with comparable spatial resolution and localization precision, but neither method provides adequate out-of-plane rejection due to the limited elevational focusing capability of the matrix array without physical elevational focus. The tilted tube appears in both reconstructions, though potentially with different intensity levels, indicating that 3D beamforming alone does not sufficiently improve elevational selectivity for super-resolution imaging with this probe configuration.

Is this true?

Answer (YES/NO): NO